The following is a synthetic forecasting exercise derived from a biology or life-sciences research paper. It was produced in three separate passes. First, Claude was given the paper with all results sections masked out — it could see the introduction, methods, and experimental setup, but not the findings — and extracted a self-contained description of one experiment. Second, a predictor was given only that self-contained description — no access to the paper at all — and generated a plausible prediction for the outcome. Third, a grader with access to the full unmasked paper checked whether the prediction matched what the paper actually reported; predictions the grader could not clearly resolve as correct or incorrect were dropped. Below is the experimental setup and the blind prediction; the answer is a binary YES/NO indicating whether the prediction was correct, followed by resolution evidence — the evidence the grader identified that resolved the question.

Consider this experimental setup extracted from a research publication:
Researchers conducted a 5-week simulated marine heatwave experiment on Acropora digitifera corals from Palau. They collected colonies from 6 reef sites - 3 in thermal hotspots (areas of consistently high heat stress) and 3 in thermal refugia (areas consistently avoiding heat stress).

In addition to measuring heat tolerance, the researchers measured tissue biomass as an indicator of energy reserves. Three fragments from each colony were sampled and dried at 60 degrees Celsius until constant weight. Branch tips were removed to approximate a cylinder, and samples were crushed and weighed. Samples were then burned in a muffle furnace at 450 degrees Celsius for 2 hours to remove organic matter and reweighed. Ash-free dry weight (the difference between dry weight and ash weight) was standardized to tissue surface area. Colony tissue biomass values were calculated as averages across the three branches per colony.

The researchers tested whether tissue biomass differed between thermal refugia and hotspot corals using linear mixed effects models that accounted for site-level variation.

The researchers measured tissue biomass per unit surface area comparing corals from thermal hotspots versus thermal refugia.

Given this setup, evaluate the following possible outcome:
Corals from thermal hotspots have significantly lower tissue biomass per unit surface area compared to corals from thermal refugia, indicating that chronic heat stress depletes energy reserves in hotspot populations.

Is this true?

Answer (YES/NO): NO